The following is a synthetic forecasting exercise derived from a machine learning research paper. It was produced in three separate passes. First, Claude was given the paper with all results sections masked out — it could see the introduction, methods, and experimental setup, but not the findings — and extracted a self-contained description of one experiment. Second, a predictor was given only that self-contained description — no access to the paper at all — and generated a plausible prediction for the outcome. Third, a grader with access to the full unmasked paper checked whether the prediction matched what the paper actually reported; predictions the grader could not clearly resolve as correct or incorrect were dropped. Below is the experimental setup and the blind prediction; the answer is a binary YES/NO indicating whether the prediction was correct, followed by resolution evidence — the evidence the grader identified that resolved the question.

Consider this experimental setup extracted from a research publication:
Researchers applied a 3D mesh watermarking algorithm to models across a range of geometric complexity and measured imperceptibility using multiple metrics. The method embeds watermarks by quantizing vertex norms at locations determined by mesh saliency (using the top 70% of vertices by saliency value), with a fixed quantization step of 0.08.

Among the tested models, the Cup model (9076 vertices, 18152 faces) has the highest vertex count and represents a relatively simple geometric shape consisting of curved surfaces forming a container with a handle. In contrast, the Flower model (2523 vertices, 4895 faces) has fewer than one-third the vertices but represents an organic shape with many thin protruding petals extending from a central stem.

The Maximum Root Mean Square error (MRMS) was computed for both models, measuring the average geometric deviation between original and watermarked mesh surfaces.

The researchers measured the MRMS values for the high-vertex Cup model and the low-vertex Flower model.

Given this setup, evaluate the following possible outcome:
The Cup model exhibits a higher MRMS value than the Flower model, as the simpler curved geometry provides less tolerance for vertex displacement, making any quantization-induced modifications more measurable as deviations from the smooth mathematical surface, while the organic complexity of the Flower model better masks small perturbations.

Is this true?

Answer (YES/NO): YES